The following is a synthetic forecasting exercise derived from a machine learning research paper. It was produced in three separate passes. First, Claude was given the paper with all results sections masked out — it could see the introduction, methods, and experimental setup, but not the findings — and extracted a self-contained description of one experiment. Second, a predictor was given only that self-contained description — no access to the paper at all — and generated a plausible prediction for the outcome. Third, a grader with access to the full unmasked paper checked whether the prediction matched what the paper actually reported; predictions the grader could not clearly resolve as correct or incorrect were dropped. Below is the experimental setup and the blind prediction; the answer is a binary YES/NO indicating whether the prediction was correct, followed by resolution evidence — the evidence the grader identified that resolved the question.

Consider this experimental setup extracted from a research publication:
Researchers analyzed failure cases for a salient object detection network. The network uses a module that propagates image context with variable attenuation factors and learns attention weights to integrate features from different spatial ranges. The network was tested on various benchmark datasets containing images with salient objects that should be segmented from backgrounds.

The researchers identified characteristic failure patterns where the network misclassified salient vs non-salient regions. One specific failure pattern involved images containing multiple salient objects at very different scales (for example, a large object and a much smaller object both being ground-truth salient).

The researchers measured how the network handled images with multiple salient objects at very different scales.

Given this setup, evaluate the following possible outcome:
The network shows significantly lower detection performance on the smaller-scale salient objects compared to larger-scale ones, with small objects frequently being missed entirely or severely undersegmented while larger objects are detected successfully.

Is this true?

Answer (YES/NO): YES